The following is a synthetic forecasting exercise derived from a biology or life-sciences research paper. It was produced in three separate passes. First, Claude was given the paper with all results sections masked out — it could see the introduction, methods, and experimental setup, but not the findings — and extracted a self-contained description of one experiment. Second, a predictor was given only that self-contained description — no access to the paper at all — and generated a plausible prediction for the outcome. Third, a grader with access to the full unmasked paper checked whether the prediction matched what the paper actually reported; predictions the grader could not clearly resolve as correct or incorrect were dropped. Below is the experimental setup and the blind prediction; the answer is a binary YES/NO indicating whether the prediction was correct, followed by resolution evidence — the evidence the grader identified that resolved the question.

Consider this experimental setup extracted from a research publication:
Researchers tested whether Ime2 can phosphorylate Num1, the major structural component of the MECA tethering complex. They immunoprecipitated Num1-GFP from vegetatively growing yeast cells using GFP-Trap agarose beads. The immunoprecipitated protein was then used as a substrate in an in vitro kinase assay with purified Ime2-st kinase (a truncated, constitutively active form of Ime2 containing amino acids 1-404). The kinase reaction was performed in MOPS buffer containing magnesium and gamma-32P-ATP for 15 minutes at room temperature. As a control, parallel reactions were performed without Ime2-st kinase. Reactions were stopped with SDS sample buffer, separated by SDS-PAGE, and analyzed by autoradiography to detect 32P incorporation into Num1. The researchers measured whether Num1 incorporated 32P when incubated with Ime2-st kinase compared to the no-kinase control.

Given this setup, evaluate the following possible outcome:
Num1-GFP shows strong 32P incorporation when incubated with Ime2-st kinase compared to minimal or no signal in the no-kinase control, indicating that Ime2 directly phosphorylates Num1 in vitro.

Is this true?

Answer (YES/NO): YES